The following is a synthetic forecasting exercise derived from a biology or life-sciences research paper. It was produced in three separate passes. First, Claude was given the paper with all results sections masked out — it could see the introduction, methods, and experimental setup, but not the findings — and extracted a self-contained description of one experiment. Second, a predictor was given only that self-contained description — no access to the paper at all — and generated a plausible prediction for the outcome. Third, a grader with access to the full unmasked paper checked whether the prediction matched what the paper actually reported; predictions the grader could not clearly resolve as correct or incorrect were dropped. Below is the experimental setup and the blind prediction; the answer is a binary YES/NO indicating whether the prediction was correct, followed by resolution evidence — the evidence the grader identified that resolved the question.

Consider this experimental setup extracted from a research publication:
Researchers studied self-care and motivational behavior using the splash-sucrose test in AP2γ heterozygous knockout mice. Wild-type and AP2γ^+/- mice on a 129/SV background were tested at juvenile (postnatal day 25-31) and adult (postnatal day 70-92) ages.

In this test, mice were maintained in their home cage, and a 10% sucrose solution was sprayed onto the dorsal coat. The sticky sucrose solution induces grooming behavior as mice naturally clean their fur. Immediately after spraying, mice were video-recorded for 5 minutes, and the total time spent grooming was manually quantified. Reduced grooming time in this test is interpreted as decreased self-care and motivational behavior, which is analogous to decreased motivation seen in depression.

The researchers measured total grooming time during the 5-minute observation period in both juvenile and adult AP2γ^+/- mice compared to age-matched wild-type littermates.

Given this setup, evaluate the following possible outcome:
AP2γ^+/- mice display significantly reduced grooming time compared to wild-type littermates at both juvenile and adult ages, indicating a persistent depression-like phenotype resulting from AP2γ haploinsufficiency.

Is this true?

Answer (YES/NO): NO